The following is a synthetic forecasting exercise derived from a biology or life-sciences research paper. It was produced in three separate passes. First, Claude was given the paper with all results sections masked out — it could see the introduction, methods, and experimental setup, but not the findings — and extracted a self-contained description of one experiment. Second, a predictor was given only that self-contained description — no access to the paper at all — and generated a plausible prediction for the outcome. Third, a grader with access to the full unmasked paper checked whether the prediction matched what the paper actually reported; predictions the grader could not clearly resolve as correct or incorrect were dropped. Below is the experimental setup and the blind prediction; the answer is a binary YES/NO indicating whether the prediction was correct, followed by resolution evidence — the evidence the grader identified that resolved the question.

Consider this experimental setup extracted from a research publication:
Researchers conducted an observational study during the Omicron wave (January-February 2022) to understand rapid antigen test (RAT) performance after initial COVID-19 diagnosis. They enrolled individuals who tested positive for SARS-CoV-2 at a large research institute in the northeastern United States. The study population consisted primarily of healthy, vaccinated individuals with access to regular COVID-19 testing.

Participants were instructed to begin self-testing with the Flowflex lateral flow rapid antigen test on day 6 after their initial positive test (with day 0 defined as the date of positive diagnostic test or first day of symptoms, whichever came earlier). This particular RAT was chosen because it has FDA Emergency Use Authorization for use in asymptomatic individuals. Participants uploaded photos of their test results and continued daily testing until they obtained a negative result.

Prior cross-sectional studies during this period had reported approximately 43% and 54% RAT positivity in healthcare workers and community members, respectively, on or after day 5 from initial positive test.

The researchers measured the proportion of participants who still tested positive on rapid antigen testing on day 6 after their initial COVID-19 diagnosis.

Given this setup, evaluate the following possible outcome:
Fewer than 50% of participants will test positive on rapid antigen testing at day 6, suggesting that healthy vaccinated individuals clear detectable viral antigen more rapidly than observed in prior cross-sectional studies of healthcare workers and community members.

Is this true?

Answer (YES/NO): NO